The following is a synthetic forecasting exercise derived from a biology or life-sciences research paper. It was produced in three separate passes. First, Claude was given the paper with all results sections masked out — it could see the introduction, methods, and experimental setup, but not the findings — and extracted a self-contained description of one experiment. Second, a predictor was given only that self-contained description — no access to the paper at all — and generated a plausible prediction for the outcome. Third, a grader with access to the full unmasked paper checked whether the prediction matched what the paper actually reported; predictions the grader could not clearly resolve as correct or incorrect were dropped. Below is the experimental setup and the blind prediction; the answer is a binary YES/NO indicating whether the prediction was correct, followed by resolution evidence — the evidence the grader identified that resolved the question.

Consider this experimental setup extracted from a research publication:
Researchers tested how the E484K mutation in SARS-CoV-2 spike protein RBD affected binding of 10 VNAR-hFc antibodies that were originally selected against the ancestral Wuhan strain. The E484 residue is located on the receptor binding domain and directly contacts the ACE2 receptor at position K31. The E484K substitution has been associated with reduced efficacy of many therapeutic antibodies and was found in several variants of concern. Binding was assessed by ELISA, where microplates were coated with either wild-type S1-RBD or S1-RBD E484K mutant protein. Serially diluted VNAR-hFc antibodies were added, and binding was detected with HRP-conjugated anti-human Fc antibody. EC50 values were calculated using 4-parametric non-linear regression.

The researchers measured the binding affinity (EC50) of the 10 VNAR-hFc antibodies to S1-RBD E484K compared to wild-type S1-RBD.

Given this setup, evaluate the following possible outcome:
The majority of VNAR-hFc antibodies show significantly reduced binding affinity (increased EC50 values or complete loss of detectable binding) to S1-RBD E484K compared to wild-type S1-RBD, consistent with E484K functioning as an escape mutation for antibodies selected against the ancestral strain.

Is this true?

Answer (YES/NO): YES